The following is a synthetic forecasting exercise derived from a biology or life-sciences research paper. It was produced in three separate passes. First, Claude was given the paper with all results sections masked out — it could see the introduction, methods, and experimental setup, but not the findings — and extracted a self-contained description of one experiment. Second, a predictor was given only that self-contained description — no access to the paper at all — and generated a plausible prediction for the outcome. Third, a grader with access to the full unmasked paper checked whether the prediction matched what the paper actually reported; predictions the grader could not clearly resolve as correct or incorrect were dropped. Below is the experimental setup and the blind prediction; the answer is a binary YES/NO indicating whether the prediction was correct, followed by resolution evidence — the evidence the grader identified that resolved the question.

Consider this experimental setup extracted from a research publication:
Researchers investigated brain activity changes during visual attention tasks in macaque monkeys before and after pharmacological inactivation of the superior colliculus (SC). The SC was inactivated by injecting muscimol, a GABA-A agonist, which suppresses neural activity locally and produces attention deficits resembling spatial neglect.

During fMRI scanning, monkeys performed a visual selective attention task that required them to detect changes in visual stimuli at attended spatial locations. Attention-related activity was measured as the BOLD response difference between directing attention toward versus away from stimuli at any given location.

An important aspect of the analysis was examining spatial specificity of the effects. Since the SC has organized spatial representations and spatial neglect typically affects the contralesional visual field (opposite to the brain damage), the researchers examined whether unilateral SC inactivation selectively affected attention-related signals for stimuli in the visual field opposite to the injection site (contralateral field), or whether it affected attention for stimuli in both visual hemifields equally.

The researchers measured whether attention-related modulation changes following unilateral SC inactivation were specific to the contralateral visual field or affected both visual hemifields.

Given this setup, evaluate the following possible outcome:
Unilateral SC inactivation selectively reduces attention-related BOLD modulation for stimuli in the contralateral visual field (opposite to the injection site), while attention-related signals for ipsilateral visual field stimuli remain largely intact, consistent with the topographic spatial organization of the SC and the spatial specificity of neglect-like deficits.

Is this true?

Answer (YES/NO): YES